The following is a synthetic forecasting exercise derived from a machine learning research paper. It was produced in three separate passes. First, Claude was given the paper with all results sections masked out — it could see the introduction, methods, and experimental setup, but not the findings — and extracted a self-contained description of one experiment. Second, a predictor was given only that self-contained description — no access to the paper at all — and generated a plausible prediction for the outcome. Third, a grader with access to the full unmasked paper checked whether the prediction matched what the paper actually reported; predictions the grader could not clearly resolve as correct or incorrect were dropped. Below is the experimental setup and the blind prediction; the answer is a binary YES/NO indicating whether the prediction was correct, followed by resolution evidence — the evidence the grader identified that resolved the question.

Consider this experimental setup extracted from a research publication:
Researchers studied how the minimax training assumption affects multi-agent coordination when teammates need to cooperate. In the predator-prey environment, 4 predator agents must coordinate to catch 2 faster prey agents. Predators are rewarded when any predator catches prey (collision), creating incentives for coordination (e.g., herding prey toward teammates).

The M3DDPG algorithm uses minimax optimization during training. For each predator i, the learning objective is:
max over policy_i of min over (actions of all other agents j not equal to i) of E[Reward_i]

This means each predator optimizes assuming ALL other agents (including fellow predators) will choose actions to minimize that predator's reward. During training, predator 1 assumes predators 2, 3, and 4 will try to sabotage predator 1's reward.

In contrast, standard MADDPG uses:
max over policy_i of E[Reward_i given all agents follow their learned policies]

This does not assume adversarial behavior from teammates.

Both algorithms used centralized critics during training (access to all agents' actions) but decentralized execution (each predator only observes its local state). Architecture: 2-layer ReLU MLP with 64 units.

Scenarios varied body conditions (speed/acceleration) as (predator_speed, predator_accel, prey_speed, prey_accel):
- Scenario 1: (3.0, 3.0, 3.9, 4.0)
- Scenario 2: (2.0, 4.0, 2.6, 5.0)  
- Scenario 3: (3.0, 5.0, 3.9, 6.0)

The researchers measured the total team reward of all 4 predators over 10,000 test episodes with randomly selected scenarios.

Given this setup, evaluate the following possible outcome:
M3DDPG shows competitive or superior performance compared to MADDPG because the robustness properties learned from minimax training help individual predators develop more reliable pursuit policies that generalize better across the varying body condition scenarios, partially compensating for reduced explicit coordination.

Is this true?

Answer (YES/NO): NO